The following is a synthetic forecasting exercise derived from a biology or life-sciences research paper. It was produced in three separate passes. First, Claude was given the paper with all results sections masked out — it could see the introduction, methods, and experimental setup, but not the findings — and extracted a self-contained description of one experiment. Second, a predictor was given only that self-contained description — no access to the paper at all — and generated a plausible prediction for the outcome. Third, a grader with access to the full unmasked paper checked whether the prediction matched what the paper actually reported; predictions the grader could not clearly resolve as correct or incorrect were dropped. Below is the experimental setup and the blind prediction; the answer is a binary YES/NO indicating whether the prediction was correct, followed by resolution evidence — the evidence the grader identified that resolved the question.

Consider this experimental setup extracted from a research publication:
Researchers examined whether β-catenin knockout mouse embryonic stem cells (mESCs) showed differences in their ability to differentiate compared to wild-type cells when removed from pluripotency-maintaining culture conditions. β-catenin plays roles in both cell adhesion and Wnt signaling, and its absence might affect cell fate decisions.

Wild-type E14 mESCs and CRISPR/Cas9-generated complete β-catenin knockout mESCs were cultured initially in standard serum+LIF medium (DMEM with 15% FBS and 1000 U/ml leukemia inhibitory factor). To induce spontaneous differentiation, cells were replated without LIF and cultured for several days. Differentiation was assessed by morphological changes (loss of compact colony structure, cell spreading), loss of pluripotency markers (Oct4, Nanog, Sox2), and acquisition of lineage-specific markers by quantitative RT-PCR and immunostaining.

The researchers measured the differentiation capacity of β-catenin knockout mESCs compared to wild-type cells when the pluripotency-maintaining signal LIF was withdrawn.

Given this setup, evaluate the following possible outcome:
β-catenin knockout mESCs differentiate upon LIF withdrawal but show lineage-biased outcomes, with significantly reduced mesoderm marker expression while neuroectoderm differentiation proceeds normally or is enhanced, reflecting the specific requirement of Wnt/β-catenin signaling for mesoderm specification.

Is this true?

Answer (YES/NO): NO